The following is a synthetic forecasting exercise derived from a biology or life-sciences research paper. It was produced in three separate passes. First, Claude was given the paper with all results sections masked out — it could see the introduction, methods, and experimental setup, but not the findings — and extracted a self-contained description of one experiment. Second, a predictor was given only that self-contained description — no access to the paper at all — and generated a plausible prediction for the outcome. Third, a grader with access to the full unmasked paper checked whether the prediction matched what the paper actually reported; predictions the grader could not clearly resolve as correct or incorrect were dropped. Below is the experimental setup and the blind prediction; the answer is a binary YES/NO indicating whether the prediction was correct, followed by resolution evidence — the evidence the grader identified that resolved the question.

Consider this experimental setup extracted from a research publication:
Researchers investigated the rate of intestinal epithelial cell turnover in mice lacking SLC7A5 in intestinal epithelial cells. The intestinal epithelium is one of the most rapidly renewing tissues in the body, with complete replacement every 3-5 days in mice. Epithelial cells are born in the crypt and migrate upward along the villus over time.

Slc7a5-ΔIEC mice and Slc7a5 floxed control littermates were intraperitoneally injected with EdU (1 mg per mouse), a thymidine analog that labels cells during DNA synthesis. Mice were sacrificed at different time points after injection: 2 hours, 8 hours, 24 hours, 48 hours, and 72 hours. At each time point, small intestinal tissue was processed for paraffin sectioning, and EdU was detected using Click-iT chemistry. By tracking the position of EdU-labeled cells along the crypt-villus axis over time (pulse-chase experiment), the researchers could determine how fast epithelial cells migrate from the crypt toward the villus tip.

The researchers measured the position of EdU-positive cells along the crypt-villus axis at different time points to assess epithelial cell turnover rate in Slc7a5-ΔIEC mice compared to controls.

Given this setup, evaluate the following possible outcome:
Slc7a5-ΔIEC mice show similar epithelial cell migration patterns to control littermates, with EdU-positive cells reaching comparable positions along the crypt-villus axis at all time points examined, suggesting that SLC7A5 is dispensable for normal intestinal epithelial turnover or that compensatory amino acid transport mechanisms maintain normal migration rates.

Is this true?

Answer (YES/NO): NO